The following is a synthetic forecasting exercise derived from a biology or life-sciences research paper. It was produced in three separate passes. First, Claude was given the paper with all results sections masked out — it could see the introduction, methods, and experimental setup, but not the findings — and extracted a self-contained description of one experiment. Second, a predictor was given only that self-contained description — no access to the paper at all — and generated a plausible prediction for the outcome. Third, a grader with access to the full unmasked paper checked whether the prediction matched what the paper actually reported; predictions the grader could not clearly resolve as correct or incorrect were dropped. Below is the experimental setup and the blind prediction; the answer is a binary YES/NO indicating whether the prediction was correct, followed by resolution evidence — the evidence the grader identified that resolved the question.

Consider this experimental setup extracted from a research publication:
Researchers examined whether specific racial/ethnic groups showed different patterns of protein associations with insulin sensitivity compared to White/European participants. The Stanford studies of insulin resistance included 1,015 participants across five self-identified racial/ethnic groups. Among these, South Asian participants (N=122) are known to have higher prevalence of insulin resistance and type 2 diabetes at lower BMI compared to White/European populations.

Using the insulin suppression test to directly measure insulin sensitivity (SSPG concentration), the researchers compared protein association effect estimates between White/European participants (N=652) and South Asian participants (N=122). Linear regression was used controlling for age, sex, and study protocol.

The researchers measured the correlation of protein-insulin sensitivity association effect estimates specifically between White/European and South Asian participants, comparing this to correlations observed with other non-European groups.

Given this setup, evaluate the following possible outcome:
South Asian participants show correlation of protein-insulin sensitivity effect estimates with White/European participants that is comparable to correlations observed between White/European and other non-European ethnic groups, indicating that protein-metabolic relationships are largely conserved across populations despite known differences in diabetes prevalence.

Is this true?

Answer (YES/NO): YES